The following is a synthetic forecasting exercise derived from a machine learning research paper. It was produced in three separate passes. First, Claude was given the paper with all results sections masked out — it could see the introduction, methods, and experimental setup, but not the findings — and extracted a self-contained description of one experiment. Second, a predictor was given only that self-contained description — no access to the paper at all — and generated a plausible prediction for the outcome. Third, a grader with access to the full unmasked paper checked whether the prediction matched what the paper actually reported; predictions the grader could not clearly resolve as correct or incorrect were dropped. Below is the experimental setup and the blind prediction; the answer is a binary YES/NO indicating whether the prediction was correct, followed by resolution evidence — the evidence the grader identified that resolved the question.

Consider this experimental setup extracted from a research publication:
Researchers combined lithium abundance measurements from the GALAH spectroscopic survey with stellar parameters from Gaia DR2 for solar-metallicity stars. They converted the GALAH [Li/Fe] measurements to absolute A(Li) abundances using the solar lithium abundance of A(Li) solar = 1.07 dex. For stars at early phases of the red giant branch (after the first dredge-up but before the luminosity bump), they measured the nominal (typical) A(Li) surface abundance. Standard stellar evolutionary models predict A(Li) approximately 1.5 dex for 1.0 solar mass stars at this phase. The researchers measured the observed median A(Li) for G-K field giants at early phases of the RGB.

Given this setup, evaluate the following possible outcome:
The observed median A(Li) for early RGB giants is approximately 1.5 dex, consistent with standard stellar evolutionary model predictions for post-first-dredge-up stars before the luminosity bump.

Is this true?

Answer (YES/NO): YES